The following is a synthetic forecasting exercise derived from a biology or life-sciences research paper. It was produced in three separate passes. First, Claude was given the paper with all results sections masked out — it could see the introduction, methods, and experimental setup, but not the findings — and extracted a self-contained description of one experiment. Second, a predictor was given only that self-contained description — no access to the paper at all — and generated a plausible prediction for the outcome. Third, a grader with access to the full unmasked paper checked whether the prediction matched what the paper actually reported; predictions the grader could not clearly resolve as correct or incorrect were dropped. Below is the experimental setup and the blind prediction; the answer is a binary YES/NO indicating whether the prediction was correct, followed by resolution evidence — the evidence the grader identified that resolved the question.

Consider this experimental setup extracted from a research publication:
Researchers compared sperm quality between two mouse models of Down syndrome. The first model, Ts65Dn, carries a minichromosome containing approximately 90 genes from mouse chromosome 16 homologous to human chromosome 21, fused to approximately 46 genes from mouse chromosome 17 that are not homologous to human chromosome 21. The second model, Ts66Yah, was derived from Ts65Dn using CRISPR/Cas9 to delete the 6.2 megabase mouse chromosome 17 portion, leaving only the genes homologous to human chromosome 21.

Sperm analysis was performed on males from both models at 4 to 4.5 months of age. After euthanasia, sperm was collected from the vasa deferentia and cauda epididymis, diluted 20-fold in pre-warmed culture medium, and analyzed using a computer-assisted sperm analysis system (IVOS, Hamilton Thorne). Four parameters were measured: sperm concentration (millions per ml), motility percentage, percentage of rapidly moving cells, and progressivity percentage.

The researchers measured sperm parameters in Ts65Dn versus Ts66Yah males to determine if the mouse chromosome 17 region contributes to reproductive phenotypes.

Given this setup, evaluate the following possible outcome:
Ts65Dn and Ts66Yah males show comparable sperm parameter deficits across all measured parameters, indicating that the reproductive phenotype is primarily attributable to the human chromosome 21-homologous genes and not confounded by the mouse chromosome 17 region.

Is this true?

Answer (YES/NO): NO